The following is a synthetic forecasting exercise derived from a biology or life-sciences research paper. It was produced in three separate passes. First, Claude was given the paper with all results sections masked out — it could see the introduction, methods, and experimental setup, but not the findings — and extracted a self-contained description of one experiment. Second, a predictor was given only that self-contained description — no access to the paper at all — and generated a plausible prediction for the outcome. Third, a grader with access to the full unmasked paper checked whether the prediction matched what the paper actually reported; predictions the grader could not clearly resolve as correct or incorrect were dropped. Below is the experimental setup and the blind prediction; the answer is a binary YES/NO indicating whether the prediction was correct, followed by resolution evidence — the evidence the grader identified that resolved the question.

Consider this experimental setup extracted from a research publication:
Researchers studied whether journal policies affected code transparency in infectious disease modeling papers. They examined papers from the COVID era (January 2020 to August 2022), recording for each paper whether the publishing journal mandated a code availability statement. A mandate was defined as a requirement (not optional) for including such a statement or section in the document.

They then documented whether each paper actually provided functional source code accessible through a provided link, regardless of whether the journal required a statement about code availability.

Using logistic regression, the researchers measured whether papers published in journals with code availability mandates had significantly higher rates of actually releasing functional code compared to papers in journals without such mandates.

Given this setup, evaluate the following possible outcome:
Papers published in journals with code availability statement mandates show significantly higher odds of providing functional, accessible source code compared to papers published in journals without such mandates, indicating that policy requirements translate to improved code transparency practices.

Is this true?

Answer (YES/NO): NO